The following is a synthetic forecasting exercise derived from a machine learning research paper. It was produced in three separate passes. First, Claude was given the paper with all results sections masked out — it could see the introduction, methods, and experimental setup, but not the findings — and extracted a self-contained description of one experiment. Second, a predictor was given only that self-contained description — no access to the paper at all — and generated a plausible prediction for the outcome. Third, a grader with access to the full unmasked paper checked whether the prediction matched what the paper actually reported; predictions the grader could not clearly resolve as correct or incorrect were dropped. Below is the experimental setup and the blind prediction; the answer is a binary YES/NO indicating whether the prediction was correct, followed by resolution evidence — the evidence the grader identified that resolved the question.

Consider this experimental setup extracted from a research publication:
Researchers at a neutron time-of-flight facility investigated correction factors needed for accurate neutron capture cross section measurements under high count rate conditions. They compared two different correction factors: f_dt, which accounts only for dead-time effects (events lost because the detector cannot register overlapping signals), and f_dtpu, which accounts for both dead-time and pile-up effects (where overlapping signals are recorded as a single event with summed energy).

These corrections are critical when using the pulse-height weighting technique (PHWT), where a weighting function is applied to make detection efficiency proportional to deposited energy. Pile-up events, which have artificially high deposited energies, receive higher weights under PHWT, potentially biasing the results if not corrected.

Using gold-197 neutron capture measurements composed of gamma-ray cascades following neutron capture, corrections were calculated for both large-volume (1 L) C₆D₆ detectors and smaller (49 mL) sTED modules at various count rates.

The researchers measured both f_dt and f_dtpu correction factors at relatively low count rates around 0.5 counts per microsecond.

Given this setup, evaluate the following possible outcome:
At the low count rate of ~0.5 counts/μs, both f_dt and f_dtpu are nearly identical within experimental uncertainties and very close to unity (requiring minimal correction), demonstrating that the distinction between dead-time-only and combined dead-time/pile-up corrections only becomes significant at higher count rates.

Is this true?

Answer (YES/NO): NO